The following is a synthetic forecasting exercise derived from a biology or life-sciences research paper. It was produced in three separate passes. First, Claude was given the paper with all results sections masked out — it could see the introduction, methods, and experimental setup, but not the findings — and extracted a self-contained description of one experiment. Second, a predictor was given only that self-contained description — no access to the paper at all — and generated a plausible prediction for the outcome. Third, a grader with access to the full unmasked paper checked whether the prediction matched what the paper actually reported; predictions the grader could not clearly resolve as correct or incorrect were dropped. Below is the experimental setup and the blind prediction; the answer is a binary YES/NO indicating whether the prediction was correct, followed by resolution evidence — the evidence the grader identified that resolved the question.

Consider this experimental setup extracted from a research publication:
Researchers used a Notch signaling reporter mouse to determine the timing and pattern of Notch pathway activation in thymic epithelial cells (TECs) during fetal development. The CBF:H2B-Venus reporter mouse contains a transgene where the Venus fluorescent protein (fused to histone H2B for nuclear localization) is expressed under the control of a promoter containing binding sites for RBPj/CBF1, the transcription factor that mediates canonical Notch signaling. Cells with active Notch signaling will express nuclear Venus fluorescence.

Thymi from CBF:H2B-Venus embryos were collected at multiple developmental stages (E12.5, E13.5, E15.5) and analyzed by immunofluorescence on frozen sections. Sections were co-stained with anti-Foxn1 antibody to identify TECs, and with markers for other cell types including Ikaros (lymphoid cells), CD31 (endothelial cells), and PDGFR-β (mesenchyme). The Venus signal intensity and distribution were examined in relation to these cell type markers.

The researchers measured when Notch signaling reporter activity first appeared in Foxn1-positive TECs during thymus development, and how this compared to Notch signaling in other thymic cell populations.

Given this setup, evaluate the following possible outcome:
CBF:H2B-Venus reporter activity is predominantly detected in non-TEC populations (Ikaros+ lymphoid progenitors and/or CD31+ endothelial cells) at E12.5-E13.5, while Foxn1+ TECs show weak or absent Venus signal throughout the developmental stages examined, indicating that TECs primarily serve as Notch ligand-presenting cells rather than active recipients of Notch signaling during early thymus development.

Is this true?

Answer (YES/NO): NO